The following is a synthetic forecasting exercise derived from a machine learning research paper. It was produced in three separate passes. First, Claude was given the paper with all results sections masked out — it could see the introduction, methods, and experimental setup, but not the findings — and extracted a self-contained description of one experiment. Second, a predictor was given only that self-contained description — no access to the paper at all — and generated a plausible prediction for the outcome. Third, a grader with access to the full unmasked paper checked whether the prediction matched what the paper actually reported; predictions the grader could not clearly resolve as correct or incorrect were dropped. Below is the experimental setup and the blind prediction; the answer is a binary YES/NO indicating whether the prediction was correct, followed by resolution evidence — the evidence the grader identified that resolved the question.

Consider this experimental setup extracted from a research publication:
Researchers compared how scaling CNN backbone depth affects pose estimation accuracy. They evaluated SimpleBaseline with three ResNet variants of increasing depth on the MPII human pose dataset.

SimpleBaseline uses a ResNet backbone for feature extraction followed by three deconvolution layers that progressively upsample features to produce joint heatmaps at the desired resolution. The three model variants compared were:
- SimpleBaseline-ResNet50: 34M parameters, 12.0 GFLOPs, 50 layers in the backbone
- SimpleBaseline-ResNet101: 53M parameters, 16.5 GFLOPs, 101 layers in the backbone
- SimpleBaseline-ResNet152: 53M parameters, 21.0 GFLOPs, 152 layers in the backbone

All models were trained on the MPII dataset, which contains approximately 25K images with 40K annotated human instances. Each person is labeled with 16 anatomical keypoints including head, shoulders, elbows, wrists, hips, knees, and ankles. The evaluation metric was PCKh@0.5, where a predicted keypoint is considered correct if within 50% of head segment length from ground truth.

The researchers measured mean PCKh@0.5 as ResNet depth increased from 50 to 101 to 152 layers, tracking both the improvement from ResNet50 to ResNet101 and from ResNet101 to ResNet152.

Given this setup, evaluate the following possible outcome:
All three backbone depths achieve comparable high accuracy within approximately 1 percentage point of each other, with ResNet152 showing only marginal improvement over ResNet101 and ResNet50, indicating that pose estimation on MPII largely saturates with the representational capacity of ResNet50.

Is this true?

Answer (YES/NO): NO